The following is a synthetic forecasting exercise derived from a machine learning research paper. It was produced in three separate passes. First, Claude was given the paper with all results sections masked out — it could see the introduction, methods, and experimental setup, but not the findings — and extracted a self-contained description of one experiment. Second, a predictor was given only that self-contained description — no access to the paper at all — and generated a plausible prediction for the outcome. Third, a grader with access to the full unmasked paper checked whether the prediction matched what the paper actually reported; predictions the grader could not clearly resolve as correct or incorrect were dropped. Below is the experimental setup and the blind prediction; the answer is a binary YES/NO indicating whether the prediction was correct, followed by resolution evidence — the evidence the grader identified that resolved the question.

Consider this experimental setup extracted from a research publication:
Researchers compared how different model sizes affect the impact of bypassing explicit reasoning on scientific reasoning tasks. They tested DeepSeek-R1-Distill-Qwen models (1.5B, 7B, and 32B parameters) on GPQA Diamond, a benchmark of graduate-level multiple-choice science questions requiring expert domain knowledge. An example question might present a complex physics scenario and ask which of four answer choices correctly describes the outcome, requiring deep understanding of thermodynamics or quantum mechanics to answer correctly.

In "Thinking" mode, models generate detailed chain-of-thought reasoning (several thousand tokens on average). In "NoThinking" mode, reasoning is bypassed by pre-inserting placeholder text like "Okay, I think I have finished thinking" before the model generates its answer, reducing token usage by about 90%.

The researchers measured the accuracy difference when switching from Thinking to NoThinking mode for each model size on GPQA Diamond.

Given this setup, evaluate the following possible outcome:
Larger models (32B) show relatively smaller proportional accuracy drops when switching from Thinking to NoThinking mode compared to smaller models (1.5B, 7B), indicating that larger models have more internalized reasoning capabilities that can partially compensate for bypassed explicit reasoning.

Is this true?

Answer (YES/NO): YES